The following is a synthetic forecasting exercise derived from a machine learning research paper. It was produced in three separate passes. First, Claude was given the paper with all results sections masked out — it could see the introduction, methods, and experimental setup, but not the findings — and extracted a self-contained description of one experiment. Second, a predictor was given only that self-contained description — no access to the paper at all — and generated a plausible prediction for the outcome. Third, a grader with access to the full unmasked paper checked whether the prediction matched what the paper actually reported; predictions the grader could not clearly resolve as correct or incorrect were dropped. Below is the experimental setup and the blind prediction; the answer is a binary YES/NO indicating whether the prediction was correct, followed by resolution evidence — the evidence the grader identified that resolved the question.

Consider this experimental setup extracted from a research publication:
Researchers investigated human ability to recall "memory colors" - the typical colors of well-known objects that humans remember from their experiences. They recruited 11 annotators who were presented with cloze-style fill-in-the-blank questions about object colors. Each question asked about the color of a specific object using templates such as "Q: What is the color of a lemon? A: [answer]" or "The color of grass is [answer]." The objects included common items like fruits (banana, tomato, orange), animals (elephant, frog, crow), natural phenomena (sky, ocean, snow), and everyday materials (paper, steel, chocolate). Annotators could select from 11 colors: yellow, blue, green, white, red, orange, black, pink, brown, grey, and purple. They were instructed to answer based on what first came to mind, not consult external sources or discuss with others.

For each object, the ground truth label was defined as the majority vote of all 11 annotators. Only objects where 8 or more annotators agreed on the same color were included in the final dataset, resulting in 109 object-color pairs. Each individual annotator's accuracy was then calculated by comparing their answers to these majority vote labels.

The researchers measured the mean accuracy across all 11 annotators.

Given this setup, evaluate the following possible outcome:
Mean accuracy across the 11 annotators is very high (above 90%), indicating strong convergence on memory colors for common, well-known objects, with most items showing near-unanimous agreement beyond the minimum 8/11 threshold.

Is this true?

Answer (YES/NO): YES